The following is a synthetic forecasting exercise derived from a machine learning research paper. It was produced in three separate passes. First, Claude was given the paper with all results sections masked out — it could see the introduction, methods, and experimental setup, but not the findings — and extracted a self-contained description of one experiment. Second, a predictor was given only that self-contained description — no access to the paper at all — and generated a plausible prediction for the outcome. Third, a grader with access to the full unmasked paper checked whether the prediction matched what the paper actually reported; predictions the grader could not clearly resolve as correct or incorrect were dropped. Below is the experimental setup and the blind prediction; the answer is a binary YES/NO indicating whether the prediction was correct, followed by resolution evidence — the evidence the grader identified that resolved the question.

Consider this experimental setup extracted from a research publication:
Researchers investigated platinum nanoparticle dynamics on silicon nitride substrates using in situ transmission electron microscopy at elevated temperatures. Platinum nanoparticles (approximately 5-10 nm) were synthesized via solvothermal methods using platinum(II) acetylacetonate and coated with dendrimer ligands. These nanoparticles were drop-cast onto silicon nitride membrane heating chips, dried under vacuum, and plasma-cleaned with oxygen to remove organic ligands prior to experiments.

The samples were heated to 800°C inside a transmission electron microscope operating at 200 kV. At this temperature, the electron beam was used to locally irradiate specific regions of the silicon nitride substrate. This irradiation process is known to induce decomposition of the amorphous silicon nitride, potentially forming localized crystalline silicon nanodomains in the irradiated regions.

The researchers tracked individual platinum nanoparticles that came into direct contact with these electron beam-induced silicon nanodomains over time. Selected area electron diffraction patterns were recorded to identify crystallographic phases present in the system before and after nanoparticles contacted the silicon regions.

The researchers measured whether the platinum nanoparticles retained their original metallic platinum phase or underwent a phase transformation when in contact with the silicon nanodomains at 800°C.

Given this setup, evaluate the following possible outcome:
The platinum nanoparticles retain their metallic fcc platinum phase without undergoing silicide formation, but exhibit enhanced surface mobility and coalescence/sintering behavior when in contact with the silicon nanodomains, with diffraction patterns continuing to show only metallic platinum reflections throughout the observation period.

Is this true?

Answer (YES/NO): NO